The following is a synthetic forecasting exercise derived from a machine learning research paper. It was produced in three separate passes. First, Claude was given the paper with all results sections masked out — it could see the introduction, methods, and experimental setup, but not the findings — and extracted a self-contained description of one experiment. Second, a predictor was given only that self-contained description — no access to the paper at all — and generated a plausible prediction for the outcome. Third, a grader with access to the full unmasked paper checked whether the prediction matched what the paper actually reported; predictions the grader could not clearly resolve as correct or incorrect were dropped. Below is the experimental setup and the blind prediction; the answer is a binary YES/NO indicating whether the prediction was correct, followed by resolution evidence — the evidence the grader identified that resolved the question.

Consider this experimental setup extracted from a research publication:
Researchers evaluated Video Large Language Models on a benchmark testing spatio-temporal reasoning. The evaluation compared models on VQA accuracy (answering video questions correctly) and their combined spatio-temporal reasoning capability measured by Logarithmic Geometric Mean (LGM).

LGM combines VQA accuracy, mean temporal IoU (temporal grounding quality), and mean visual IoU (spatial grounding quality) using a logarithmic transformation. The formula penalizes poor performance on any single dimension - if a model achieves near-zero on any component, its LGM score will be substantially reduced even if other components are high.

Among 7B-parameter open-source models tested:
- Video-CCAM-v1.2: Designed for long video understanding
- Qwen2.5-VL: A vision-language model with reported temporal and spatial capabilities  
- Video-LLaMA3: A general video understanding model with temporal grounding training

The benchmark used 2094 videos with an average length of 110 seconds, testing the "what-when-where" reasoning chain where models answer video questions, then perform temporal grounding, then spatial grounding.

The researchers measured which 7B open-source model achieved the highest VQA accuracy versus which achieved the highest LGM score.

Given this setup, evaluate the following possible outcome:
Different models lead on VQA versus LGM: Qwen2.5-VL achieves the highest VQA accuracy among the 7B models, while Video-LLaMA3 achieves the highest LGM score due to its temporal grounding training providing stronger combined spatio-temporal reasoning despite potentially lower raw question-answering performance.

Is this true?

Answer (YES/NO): NO